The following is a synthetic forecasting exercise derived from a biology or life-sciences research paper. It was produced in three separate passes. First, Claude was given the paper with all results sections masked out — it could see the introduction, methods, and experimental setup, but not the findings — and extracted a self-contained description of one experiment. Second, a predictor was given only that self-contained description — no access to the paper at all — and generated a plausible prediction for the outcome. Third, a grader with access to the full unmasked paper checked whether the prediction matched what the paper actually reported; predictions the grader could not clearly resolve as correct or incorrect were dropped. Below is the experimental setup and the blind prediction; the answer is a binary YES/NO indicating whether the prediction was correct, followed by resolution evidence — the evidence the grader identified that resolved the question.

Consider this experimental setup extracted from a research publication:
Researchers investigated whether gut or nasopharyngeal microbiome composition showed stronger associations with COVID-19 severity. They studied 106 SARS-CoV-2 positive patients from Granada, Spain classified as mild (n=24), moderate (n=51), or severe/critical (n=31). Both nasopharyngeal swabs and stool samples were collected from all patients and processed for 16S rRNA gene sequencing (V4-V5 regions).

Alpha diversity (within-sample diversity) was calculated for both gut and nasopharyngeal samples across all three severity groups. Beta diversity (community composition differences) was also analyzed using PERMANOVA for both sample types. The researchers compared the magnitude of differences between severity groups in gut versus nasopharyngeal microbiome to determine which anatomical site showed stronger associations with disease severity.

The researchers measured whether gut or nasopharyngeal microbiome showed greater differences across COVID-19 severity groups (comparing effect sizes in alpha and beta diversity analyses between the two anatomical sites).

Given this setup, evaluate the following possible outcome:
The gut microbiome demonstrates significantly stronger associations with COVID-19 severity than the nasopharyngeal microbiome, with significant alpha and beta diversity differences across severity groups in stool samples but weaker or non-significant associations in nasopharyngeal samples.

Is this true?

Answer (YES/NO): NO